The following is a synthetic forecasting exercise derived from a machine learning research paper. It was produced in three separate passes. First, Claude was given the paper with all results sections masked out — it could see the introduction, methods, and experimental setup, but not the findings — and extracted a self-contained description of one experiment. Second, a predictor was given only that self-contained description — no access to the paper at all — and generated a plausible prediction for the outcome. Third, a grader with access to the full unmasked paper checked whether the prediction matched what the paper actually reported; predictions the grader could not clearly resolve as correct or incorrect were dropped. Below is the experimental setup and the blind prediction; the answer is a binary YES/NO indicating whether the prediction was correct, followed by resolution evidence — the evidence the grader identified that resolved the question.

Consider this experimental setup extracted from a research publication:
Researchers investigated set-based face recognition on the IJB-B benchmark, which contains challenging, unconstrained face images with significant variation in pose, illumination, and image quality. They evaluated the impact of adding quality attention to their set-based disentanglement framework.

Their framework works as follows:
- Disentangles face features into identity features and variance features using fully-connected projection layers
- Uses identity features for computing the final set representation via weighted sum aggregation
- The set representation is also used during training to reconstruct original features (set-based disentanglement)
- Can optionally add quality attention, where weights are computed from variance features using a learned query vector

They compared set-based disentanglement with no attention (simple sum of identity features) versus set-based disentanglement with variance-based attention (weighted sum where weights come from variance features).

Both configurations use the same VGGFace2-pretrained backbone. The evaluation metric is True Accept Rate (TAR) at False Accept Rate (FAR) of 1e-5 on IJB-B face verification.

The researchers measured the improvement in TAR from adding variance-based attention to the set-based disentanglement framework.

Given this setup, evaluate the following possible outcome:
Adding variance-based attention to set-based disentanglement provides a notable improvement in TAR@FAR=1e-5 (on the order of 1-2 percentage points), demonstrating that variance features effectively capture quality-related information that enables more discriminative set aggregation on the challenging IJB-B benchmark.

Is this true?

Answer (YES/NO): NO